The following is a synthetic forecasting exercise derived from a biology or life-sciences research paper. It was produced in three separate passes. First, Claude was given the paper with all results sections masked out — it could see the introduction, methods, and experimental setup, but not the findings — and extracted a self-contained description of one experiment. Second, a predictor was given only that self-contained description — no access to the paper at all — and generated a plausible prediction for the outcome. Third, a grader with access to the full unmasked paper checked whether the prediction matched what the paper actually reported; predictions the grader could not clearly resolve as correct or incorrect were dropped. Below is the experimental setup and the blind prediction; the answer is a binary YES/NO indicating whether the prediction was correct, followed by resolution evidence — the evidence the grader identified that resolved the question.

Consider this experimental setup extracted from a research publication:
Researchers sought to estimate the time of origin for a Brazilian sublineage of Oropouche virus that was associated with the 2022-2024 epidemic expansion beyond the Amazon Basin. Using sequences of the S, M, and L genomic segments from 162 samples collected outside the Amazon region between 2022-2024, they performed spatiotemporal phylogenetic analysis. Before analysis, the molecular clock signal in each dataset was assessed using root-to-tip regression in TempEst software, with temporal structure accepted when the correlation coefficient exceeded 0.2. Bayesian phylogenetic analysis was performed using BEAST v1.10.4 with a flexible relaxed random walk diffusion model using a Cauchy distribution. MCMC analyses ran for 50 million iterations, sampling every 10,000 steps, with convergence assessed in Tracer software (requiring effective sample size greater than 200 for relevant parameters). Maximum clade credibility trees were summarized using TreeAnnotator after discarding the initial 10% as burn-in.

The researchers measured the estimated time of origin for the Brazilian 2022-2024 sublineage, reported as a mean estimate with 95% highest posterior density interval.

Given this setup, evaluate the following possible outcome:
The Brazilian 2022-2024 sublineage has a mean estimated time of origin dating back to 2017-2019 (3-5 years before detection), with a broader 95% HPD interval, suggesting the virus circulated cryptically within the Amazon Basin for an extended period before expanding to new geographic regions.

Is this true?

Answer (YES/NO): NO